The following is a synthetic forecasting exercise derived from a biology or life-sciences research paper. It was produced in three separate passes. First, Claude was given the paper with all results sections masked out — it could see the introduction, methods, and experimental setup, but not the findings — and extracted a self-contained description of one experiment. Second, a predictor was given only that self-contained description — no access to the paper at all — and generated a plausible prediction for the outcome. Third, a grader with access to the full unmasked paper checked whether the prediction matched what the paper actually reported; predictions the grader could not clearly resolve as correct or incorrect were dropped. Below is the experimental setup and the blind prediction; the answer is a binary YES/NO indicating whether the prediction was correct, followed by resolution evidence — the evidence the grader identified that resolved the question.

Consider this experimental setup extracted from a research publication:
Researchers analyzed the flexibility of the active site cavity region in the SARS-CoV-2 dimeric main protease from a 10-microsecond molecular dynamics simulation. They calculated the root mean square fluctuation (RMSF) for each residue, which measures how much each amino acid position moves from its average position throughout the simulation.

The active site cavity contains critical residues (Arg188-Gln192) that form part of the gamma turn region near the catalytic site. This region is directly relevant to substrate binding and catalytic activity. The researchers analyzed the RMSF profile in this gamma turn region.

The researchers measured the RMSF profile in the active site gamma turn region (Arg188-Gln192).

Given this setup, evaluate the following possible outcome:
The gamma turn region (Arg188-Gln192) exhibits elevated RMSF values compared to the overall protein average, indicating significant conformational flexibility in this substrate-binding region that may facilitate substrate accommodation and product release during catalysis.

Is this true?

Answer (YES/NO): YES